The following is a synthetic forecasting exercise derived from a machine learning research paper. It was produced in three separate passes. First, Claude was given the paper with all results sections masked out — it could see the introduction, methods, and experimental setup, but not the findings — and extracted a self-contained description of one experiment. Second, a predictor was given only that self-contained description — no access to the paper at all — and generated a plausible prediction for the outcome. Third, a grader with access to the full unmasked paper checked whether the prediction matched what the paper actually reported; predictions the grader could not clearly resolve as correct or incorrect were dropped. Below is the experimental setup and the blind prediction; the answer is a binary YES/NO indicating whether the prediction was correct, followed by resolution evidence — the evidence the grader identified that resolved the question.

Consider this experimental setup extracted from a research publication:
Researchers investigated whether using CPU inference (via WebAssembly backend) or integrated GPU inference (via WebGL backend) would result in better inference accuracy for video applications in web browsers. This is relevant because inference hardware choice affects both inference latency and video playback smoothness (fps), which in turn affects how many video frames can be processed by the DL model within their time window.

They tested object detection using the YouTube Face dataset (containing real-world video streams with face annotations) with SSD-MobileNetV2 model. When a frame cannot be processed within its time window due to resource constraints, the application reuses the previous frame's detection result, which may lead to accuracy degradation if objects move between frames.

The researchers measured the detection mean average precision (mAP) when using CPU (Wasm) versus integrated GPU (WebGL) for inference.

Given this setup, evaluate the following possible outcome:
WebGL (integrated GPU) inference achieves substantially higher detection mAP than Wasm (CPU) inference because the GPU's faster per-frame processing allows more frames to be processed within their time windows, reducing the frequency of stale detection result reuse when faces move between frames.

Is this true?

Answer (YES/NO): NO